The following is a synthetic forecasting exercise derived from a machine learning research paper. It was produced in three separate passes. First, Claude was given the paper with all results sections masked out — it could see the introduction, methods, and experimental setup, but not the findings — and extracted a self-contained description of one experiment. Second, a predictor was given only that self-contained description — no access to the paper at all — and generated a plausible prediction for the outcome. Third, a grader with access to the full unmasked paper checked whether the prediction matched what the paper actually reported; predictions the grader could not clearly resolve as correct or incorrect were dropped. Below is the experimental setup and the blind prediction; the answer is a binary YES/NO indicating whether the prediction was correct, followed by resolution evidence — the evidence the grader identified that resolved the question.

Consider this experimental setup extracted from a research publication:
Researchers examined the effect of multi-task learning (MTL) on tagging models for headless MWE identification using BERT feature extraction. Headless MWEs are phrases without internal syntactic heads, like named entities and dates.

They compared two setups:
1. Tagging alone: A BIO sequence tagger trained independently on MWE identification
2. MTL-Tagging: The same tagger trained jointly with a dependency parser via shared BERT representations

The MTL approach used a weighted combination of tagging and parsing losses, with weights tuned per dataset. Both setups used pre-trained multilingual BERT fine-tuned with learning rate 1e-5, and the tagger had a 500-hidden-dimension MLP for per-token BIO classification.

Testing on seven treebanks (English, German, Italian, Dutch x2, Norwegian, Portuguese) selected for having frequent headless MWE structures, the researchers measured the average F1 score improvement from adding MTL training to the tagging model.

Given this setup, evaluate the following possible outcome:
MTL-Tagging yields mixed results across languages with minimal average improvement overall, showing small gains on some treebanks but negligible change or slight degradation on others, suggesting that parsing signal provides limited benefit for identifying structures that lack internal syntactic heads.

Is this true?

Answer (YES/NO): NO